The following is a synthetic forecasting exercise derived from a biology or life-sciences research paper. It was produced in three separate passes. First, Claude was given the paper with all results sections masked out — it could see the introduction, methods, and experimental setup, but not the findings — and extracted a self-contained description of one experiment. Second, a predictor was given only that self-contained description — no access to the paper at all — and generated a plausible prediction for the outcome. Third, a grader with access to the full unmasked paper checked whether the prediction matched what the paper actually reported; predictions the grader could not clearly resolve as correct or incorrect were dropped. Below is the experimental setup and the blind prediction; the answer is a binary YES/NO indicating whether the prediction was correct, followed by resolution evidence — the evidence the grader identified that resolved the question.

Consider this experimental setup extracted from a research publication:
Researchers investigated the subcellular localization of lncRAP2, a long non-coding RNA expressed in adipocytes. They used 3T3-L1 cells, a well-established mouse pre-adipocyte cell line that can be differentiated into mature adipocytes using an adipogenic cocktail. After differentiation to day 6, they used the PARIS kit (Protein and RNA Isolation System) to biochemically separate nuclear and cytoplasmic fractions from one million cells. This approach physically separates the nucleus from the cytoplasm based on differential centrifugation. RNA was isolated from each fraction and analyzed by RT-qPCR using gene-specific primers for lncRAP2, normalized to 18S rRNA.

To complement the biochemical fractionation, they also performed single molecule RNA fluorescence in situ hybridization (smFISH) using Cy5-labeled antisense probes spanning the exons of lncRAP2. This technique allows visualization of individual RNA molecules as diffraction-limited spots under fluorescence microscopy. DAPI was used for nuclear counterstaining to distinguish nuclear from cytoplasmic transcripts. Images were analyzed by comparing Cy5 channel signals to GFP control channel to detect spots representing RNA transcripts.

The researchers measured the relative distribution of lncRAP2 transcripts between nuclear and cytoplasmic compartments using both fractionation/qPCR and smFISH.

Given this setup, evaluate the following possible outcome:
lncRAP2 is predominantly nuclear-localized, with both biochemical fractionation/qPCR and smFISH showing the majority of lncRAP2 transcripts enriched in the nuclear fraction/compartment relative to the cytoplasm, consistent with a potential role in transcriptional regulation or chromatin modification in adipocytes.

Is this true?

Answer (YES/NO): NO